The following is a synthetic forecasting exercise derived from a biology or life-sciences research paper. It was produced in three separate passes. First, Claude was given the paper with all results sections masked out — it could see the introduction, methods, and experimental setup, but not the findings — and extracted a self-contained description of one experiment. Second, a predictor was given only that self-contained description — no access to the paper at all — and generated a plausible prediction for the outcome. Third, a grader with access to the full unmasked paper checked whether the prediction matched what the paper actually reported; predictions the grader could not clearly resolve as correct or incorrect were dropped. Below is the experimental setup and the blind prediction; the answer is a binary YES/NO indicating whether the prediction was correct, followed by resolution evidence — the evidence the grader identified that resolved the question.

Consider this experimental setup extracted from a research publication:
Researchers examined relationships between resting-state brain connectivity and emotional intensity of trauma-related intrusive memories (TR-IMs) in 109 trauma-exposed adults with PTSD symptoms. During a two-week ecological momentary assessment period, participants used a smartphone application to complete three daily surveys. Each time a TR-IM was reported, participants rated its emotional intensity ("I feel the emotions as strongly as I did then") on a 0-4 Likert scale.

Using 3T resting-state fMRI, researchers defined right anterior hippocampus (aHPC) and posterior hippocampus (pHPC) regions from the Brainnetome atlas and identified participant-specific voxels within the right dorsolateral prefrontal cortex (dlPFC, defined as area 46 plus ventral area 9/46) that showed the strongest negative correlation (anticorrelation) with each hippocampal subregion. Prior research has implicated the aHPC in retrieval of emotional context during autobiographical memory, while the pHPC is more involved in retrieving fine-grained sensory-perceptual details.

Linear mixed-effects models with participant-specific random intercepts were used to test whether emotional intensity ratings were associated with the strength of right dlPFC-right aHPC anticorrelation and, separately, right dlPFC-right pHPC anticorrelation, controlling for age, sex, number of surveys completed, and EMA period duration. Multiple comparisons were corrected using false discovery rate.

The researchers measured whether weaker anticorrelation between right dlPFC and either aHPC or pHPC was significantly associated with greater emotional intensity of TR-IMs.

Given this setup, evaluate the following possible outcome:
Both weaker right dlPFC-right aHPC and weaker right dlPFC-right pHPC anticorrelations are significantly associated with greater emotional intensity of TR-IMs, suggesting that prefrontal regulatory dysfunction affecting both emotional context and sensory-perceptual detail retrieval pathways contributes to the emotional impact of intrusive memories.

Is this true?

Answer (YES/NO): NO